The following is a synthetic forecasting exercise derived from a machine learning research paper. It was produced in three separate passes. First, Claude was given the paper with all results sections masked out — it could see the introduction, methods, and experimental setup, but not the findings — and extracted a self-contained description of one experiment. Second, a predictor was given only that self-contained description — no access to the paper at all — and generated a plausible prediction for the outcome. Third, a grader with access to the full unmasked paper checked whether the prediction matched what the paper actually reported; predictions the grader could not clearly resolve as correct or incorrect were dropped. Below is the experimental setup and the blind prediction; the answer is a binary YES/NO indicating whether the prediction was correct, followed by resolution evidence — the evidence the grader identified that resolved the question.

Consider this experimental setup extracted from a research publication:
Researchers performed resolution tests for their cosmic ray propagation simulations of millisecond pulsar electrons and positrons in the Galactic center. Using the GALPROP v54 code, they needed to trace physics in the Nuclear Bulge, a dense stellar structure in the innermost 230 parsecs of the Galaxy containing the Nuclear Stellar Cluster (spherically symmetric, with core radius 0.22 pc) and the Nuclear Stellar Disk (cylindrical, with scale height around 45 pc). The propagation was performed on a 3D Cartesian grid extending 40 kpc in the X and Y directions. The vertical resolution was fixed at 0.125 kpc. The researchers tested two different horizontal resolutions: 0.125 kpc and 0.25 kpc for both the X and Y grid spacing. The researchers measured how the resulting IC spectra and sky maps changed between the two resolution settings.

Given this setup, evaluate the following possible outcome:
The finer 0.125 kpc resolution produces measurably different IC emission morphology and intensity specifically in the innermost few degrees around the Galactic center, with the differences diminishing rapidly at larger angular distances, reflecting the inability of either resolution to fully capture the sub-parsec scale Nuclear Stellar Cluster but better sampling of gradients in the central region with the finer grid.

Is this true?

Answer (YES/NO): NO